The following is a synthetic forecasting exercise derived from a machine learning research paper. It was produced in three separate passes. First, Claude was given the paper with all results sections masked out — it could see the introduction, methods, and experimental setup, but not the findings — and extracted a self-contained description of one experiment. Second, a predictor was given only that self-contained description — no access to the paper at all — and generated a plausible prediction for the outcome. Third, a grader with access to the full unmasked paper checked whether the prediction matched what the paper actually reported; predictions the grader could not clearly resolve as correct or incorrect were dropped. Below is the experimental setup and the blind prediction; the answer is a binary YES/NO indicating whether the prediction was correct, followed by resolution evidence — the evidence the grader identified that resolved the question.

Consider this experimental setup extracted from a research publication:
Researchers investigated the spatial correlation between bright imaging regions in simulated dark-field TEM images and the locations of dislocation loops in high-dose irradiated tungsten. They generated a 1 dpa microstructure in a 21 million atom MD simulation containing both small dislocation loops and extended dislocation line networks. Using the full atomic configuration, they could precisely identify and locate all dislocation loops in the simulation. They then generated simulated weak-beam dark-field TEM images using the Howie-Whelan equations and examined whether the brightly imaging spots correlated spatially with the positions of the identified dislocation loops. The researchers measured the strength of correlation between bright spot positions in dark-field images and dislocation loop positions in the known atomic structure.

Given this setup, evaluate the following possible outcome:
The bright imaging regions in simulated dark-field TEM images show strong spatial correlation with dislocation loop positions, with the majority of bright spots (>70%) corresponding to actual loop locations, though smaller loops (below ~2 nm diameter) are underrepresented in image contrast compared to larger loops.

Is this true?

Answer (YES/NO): NO